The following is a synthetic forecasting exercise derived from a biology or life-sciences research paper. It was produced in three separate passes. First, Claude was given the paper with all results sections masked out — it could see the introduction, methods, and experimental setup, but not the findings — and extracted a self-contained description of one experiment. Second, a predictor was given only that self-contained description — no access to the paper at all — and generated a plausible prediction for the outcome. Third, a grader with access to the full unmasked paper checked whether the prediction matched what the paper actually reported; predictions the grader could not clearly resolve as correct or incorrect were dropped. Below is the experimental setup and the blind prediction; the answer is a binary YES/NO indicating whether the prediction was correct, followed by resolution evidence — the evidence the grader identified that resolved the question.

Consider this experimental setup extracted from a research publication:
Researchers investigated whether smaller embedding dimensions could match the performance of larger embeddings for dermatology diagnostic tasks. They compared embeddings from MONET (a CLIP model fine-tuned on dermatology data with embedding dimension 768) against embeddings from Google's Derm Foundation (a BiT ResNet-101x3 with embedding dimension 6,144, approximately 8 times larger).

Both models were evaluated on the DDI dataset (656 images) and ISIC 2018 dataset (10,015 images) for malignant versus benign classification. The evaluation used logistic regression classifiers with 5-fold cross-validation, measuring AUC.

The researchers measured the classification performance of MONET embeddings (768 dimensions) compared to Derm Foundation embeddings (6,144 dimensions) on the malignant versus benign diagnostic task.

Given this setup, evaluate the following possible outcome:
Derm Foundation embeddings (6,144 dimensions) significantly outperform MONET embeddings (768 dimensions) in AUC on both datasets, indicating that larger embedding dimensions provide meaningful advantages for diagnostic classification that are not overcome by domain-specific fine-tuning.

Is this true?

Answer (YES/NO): NO